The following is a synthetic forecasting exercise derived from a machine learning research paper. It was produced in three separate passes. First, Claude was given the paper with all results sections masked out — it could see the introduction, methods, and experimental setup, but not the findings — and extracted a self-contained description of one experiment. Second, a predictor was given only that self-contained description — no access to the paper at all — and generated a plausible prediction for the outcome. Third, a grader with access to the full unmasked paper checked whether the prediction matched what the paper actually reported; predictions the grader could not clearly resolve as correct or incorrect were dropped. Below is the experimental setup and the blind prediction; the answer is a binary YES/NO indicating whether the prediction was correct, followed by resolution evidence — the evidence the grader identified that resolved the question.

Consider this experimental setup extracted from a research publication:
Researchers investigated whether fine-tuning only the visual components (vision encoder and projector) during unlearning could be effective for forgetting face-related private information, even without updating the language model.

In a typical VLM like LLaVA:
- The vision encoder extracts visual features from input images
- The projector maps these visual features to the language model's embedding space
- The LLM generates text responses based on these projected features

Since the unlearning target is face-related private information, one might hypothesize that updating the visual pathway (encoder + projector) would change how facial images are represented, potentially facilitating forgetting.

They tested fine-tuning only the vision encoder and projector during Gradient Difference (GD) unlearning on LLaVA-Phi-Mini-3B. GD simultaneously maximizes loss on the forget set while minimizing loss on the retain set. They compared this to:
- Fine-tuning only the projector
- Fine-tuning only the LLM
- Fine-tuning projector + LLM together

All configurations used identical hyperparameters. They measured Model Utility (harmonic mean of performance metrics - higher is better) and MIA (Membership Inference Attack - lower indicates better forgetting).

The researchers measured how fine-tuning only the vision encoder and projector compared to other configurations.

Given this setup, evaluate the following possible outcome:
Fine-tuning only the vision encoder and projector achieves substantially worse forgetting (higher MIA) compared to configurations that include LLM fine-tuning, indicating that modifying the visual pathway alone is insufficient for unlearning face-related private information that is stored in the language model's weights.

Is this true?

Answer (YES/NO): NO